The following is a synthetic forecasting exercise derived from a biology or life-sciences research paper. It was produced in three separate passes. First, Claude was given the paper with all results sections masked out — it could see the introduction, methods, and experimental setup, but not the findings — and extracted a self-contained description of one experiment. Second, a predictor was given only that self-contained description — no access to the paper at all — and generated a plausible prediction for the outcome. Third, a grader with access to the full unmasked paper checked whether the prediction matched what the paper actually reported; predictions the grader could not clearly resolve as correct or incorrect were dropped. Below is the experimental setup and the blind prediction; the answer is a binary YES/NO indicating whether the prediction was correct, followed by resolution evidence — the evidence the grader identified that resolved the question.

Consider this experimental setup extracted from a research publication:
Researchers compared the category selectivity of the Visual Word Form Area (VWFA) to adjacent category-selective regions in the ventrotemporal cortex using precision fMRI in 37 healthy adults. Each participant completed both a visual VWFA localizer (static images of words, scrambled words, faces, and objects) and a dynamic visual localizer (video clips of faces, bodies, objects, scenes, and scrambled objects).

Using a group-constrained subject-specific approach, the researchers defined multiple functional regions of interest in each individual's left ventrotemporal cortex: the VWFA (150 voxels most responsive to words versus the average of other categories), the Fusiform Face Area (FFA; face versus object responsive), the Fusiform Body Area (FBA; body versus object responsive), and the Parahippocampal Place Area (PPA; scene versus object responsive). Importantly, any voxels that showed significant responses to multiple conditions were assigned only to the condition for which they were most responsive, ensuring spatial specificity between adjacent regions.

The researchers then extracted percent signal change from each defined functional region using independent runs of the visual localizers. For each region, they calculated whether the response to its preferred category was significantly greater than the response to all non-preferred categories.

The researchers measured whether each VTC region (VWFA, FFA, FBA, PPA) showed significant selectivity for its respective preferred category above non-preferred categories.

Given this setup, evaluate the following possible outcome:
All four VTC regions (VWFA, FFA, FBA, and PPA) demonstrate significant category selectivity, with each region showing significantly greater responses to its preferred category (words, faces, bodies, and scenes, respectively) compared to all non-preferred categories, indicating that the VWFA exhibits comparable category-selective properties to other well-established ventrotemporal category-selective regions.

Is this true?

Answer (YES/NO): NO